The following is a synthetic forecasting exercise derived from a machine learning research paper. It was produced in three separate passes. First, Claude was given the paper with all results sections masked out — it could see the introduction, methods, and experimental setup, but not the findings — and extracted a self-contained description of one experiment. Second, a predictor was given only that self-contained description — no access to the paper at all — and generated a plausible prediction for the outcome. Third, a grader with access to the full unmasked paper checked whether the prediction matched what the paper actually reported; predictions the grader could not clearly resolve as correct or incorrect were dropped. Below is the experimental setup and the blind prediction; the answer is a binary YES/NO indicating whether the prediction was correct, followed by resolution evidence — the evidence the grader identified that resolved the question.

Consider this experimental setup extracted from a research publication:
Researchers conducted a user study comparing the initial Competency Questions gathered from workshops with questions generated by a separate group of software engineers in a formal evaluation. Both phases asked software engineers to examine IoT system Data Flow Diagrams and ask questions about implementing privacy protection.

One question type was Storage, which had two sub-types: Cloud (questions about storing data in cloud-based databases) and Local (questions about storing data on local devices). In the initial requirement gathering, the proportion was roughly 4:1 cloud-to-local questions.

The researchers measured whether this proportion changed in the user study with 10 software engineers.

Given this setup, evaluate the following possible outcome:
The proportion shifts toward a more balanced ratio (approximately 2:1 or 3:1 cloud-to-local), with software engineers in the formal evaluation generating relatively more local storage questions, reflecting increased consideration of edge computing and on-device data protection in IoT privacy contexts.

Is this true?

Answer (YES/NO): NO